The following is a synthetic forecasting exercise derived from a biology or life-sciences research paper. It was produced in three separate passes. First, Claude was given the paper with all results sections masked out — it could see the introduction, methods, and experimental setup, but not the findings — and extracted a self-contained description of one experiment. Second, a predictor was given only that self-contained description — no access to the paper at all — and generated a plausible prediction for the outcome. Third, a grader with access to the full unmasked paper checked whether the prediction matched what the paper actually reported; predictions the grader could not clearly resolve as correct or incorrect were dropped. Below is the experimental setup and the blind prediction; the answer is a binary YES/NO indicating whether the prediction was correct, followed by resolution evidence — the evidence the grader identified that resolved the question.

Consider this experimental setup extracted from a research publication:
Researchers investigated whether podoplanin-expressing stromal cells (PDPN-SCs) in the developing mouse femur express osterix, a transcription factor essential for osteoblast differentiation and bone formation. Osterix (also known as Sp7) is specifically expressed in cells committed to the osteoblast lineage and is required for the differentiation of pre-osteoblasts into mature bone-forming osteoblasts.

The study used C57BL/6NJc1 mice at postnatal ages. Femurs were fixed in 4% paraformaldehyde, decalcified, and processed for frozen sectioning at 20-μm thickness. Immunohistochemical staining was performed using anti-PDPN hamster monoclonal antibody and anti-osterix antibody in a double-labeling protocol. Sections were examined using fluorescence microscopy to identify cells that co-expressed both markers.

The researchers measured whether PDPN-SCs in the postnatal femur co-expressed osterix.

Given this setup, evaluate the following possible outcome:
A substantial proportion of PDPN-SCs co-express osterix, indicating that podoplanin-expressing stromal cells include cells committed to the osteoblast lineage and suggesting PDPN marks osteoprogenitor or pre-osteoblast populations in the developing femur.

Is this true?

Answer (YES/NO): YES